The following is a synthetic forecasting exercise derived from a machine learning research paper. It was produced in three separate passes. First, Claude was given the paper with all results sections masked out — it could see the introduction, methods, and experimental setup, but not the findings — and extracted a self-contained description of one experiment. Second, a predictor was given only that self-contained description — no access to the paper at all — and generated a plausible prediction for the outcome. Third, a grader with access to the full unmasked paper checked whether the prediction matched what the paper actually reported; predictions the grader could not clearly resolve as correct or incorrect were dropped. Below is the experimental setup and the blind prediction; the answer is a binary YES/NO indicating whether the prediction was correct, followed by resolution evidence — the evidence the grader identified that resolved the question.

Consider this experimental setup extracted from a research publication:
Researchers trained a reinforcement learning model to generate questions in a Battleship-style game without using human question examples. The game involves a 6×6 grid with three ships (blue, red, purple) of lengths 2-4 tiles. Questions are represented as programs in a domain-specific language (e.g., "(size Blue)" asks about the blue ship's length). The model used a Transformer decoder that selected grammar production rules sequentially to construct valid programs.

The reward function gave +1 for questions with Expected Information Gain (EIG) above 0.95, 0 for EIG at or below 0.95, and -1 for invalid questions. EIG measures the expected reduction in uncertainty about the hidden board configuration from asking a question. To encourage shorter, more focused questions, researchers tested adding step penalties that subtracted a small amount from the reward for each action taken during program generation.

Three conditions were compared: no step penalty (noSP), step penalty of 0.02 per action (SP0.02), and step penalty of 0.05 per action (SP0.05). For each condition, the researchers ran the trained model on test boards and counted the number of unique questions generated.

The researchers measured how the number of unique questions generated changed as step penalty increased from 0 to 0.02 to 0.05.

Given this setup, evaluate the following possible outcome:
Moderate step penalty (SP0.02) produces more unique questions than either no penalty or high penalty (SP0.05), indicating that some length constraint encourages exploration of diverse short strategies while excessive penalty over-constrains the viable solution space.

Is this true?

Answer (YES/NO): NO